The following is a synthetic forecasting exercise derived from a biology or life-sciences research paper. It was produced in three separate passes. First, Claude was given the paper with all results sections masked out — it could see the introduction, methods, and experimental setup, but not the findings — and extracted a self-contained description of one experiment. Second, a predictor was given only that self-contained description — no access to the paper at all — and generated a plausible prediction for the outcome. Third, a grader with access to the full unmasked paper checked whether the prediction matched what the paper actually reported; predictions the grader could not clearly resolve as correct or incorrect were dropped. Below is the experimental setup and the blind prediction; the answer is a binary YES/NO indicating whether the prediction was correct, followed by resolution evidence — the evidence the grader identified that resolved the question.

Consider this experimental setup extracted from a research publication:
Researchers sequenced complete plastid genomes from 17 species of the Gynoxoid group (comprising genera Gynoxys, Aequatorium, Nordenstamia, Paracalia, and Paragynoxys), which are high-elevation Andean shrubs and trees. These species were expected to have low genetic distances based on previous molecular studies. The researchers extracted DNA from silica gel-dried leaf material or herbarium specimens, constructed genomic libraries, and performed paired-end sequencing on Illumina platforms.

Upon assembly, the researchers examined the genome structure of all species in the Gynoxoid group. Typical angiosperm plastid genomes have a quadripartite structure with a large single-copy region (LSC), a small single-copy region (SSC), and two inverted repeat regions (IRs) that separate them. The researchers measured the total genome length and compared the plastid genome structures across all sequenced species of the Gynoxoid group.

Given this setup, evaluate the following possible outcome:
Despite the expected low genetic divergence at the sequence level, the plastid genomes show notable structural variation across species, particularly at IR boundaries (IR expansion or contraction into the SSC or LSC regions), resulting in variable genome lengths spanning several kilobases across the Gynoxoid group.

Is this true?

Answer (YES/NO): NO